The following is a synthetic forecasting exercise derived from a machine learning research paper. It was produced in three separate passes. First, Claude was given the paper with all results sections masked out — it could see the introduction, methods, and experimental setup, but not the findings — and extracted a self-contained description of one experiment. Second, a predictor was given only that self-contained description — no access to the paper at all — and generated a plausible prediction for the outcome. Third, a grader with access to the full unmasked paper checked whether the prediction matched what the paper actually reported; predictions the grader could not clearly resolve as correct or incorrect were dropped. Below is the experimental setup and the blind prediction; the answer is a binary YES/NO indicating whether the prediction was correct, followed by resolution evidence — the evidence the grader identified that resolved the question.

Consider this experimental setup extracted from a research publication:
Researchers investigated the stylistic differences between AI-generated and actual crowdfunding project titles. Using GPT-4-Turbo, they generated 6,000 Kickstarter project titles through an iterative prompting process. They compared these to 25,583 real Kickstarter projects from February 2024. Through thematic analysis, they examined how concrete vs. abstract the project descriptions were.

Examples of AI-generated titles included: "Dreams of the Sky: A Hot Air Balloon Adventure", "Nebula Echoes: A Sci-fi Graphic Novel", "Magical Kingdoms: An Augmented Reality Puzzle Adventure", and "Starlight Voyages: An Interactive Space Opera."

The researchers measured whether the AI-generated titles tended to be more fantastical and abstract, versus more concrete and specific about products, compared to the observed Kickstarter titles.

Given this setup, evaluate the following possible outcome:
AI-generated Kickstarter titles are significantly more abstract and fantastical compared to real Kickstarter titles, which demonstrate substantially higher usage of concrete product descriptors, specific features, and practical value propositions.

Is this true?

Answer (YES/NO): YES